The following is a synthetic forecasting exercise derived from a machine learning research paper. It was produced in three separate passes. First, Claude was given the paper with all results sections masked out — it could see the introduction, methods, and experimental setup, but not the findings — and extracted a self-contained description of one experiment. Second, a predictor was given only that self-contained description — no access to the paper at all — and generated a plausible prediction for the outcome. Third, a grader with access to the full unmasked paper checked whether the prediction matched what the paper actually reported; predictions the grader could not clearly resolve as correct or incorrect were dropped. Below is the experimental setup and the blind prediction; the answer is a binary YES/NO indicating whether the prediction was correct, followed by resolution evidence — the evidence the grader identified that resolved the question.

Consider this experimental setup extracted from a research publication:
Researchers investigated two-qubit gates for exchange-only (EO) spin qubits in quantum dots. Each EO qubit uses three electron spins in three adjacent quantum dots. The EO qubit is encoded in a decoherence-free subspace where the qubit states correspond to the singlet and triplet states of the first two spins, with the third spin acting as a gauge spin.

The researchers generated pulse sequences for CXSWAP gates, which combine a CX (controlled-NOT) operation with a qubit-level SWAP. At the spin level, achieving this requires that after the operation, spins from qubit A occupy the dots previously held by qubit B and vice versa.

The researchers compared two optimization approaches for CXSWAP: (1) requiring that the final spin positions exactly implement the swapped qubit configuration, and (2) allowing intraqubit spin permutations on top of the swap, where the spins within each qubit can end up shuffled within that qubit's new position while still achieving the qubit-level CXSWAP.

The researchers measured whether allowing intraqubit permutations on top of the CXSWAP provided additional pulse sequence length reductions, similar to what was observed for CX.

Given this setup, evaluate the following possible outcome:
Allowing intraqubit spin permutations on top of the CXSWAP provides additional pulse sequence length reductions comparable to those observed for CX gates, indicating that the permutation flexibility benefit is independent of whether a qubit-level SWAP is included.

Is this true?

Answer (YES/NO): YES